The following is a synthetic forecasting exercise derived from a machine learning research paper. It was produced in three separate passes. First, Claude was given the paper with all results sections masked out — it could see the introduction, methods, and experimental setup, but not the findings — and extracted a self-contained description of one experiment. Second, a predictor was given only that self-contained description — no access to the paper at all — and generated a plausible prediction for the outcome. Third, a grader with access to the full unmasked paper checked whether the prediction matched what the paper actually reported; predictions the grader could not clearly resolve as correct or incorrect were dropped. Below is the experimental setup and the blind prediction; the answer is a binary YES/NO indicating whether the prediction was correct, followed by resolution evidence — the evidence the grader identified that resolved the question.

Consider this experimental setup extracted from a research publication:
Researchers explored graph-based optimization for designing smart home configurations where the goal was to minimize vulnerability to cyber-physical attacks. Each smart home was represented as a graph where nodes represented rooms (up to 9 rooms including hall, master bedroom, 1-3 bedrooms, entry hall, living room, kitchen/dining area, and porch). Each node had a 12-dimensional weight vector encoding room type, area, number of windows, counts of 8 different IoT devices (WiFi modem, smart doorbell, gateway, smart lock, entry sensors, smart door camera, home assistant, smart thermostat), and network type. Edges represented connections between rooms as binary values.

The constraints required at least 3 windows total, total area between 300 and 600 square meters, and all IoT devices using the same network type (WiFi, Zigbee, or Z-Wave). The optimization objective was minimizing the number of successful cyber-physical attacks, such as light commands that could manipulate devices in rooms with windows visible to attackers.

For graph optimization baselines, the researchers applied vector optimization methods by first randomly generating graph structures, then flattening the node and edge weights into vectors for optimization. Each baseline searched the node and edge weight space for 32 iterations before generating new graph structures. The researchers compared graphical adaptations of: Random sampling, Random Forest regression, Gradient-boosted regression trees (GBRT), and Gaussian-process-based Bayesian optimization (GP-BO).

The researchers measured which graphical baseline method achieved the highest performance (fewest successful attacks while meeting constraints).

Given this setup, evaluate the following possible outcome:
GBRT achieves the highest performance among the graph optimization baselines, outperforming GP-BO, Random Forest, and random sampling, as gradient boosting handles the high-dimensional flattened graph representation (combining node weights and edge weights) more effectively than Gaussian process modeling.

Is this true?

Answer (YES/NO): NO